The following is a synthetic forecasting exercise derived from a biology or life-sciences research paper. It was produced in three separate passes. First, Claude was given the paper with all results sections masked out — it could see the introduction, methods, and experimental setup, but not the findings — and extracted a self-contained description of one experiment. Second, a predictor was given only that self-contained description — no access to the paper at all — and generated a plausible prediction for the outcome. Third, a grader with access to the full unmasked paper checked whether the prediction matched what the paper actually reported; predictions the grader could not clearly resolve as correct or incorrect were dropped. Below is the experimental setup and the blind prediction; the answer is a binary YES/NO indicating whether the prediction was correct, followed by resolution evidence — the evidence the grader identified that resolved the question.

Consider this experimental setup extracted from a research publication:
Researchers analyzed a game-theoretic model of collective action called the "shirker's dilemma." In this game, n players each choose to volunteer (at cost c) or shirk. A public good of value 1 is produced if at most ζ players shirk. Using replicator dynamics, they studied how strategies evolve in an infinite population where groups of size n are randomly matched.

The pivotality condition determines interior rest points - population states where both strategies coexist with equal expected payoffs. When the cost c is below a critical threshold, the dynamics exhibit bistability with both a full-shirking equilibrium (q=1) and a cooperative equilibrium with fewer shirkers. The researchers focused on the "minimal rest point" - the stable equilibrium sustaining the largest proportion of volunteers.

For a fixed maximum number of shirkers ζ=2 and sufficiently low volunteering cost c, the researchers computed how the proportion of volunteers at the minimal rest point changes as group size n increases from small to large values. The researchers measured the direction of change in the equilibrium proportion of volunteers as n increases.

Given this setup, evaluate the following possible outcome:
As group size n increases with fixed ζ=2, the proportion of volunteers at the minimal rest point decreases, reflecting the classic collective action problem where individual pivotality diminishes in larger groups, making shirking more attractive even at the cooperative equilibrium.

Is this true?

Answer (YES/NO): NO